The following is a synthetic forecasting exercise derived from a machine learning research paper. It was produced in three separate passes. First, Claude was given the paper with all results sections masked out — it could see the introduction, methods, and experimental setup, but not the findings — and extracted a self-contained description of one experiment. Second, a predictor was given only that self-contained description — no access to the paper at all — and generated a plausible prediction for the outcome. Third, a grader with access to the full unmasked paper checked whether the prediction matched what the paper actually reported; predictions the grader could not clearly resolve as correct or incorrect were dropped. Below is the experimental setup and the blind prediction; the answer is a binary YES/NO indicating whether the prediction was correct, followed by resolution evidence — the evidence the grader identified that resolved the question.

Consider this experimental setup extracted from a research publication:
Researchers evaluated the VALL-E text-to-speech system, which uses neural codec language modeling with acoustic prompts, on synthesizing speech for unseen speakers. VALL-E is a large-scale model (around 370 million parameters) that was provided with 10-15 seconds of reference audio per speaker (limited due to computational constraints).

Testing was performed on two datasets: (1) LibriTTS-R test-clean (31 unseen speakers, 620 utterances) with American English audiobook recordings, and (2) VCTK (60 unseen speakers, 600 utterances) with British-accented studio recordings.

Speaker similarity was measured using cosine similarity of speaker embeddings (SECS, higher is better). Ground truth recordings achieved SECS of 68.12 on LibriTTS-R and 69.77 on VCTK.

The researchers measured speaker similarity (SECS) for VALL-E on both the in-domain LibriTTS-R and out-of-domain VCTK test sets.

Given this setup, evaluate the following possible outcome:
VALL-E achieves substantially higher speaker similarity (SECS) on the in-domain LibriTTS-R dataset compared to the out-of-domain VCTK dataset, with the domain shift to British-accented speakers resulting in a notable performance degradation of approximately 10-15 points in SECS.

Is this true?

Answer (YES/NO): YES